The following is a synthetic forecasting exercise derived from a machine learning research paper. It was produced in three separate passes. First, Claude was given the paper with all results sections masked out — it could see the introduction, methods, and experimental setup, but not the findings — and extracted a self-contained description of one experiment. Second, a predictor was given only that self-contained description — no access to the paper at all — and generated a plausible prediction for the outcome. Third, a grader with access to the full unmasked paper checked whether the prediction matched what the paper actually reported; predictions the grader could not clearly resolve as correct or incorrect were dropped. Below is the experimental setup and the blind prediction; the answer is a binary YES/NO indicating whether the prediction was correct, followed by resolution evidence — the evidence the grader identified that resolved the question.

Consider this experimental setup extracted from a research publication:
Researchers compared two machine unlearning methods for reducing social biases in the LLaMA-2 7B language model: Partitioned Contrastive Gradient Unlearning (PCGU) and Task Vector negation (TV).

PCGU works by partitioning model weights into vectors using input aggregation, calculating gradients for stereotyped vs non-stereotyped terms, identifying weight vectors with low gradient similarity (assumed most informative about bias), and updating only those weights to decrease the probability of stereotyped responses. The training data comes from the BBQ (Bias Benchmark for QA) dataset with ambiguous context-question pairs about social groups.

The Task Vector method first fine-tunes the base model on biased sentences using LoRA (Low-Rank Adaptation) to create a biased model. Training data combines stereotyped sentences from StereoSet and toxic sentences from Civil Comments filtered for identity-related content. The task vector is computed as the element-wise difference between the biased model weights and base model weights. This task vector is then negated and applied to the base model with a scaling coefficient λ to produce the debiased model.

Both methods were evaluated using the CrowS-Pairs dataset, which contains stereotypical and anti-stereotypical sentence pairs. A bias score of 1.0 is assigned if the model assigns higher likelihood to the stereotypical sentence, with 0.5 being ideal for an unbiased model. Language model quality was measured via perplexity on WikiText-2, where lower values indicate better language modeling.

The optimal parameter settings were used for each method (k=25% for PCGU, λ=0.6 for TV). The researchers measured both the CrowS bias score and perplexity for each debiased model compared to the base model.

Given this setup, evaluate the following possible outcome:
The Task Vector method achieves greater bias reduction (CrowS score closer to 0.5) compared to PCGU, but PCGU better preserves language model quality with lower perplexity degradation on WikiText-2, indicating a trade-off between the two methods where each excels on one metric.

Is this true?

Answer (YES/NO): NO